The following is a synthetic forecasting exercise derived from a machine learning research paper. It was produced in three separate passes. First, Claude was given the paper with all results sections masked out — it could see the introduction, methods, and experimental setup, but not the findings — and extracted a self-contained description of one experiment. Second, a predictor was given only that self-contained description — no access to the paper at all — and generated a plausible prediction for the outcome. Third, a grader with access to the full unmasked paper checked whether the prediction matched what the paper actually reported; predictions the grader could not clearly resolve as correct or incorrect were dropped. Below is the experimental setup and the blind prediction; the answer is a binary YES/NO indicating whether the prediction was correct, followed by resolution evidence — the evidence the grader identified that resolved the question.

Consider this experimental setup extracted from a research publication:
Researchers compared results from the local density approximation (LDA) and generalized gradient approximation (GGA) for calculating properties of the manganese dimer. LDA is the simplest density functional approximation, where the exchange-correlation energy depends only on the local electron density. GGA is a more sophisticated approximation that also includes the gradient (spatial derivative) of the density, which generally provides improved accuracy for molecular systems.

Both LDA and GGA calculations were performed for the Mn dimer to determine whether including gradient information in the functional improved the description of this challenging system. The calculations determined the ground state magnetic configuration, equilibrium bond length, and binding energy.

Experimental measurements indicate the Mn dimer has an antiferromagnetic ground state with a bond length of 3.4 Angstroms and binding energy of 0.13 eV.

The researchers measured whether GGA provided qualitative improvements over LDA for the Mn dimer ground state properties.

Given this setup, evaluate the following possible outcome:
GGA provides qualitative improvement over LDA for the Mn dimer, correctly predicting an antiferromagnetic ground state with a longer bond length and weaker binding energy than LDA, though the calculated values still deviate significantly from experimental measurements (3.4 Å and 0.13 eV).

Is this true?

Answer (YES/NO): NO